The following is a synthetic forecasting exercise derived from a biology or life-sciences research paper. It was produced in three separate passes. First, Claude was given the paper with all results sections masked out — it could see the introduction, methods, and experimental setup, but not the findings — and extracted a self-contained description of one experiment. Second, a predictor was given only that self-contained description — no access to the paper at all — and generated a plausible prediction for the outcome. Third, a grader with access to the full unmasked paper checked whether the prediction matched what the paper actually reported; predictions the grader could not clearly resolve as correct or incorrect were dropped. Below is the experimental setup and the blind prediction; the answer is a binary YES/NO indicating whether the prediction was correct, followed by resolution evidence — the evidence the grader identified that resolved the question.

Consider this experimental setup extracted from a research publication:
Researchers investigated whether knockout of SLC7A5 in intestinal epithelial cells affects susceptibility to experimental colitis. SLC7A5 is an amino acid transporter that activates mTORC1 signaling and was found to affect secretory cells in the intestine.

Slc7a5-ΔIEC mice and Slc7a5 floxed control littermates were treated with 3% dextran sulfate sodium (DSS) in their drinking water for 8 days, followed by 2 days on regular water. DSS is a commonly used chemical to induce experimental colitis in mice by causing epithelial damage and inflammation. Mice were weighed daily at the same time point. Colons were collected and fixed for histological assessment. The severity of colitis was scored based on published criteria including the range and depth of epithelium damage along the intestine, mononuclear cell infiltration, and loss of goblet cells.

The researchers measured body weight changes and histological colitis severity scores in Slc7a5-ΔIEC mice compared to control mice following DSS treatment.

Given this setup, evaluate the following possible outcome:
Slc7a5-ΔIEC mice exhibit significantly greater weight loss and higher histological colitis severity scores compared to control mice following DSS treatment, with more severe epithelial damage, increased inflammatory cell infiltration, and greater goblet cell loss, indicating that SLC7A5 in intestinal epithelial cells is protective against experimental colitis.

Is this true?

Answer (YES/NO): YES